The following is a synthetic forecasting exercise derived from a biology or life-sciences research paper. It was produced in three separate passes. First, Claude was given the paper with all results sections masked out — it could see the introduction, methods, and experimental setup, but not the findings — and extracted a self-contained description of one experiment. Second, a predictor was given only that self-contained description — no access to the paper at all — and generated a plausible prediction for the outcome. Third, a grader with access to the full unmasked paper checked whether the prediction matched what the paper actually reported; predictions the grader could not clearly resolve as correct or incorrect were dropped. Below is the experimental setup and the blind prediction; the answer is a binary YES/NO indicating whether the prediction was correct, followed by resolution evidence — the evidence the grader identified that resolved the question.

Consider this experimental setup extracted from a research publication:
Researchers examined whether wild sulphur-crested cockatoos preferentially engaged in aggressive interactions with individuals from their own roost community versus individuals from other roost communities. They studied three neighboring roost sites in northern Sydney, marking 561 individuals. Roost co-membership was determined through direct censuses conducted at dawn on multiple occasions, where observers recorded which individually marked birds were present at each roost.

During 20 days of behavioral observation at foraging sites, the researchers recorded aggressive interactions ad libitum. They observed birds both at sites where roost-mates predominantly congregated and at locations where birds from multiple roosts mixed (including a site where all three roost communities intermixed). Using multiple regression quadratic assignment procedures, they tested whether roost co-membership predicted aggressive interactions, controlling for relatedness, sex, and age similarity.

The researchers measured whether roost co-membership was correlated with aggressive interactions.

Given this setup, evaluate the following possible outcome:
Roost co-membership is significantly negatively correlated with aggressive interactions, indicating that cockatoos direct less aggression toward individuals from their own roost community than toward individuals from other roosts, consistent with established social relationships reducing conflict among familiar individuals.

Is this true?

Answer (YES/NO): NO